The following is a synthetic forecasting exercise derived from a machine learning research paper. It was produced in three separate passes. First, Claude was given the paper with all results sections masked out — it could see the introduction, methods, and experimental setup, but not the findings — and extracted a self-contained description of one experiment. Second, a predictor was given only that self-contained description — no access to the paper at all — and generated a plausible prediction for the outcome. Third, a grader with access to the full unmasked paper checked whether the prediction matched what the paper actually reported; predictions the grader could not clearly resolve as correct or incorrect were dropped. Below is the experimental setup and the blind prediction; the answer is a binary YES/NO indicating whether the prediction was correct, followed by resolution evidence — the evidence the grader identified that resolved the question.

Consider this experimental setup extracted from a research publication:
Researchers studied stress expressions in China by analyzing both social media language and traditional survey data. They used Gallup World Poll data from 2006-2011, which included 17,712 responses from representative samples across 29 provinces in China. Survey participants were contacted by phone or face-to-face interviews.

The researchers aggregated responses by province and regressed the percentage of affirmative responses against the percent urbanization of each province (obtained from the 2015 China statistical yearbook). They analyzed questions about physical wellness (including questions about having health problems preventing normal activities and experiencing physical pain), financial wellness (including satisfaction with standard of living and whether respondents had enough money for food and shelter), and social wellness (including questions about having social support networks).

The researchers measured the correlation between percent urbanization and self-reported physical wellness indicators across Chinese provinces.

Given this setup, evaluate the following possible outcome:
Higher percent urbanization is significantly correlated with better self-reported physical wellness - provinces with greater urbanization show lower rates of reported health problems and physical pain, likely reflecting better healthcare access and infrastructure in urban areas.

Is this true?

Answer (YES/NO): YES